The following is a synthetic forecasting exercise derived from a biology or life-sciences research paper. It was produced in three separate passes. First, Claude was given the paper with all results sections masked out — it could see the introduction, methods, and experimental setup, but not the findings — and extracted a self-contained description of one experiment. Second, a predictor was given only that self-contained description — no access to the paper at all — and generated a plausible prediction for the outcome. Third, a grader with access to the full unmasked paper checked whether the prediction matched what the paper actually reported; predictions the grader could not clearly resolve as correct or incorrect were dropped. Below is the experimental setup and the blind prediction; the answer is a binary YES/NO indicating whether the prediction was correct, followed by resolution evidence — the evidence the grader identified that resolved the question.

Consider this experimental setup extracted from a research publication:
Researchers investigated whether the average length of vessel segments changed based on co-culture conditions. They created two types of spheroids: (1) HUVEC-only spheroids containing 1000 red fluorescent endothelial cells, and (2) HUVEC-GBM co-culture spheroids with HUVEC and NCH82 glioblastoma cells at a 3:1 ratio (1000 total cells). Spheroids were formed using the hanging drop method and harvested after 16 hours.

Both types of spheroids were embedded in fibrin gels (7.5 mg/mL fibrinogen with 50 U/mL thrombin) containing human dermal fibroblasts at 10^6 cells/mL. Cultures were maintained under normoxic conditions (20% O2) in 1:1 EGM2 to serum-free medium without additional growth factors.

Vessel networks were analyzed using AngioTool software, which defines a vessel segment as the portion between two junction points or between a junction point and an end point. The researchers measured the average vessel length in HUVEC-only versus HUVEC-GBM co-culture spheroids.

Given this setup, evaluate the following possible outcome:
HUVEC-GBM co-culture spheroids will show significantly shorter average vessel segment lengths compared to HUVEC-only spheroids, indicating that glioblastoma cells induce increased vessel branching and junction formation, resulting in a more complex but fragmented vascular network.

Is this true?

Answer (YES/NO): NO